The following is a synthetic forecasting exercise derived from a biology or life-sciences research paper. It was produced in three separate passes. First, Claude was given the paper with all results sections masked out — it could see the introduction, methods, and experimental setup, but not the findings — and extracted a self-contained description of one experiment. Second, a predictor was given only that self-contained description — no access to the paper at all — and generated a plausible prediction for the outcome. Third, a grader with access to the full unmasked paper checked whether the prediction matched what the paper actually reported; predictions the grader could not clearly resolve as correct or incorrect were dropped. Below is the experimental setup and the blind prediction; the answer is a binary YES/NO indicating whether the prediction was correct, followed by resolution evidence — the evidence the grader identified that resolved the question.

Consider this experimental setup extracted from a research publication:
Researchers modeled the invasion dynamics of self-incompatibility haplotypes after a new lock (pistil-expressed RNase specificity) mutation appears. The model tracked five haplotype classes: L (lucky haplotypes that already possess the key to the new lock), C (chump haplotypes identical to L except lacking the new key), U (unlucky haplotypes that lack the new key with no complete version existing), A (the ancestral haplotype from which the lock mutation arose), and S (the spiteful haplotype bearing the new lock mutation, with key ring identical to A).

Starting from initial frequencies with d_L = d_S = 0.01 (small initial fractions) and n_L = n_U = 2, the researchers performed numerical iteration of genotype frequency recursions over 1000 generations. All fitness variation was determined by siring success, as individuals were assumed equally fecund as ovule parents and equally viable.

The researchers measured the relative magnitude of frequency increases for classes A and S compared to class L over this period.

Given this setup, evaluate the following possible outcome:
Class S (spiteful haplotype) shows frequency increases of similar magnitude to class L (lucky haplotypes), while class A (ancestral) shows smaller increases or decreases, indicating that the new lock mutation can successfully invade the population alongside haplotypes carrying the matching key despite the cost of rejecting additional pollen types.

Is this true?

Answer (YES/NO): NO